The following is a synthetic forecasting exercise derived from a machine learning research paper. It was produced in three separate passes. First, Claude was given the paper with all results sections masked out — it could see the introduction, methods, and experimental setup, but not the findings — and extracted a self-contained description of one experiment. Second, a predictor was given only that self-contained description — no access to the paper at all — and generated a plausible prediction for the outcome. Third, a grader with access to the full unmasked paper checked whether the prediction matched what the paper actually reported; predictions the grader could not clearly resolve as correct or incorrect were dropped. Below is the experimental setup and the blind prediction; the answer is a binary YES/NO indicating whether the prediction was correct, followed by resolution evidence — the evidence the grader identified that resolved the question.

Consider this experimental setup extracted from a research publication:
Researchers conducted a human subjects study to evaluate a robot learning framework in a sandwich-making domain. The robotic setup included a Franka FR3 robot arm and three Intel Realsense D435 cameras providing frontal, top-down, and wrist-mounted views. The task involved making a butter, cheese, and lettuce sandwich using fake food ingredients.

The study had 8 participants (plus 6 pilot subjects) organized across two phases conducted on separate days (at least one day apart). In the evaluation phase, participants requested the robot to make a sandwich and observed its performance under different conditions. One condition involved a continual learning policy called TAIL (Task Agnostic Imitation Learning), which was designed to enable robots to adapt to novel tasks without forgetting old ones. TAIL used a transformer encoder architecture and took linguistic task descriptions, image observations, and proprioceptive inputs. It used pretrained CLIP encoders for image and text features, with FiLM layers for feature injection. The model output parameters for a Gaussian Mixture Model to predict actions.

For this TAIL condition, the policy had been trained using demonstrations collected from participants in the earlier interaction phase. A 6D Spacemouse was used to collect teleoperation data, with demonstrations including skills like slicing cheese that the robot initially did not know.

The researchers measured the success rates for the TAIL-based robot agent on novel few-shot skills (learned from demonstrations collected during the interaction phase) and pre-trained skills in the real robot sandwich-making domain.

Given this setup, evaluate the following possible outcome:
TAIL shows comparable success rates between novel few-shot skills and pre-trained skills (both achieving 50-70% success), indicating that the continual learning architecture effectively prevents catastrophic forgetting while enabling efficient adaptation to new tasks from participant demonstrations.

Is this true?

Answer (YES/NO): NO